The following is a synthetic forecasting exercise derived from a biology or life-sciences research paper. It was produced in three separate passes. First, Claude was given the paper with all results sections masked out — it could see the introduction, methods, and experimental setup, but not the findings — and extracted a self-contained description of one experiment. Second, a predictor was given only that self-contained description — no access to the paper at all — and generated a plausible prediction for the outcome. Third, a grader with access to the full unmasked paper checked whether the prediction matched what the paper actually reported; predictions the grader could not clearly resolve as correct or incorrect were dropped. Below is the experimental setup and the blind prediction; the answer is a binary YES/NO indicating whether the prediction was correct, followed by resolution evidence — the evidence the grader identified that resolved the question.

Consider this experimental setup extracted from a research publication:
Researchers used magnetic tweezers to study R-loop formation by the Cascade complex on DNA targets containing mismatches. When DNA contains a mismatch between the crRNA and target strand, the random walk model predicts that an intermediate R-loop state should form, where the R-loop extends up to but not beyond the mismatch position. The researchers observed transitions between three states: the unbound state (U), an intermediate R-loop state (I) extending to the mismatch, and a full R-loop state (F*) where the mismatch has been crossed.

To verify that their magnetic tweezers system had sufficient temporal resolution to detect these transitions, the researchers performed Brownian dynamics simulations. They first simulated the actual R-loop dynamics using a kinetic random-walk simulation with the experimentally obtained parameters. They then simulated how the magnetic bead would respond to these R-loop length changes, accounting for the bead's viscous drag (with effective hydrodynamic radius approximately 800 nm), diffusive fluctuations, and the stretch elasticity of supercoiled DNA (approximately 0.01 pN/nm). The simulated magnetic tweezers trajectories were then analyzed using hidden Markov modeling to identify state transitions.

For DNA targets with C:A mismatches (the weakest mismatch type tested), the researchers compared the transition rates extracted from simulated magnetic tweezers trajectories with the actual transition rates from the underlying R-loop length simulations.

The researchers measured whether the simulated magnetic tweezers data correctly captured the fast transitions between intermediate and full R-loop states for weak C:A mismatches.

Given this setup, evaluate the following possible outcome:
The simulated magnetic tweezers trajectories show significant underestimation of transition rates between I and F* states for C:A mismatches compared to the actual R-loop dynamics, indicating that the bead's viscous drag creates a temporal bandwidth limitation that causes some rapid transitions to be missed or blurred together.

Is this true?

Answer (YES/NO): YES